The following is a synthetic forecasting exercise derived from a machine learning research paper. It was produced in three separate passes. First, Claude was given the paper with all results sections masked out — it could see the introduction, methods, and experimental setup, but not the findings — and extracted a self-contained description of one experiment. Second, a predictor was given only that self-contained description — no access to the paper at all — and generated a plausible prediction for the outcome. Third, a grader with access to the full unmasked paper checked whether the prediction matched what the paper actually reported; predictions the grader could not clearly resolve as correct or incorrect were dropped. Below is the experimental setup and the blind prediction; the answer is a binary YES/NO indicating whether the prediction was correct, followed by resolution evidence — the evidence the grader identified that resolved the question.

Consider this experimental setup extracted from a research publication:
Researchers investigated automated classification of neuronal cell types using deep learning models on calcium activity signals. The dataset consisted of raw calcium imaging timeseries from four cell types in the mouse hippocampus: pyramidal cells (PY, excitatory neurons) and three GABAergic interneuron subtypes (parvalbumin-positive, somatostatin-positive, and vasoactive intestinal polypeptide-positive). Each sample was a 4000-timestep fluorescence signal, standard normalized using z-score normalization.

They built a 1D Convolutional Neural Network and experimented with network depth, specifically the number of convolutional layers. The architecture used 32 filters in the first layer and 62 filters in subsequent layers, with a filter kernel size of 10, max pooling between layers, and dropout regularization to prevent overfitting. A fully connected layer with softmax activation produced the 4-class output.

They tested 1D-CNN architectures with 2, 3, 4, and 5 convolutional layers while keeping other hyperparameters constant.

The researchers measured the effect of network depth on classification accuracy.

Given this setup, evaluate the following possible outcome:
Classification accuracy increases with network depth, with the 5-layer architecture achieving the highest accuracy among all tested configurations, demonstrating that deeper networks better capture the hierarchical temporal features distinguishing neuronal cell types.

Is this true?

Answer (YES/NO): NO